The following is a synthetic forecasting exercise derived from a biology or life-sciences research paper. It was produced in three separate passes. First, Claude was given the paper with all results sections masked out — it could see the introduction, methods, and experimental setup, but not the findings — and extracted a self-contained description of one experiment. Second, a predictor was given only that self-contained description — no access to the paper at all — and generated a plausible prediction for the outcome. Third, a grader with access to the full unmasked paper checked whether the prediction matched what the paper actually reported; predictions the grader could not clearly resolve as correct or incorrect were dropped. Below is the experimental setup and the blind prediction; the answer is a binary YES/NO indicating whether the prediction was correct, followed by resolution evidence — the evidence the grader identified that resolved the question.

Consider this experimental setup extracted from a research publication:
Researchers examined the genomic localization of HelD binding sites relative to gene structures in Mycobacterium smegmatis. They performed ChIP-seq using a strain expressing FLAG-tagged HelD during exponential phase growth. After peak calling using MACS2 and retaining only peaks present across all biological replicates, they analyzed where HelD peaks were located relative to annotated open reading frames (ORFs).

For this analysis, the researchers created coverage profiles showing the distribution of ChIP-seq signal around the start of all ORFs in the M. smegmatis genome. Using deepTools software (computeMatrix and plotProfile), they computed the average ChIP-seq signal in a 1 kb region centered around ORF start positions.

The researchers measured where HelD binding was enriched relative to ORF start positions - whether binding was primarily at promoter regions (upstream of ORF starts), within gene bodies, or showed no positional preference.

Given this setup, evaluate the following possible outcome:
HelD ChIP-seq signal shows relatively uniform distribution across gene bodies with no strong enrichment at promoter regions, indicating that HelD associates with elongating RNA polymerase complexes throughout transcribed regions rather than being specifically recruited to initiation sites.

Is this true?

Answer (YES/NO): NO